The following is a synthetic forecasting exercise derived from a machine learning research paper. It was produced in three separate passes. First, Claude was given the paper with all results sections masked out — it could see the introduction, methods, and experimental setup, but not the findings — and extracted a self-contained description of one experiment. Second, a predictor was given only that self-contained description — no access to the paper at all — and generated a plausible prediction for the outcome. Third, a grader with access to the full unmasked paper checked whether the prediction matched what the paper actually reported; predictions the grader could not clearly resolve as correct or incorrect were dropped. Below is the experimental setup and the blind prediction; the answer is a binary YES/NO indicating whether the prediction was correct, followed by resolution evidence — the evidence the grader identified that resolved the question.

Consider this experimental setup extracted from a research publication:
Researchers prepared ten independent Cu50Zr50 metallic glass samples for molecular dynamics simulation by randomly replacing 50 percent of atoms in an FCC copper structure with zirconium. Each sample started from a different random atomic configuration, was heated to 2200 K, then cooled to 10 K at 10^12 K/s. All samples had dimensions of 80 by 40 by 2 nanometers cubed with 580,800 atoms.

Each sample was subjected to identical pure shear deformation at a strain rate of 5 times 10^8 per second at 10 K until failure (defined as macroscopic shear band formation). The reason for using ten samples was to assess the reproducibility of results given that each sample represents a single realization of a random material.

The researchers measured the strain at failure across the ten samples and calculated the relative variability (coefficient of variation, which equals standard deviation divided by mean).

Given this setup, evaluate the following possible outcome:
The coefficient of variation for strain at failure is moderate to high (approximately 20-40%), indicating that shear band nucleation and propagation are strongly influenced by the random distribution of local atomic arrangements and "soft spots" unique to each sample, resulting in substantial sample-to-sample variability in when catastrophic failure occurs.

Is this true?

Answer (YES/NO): NO